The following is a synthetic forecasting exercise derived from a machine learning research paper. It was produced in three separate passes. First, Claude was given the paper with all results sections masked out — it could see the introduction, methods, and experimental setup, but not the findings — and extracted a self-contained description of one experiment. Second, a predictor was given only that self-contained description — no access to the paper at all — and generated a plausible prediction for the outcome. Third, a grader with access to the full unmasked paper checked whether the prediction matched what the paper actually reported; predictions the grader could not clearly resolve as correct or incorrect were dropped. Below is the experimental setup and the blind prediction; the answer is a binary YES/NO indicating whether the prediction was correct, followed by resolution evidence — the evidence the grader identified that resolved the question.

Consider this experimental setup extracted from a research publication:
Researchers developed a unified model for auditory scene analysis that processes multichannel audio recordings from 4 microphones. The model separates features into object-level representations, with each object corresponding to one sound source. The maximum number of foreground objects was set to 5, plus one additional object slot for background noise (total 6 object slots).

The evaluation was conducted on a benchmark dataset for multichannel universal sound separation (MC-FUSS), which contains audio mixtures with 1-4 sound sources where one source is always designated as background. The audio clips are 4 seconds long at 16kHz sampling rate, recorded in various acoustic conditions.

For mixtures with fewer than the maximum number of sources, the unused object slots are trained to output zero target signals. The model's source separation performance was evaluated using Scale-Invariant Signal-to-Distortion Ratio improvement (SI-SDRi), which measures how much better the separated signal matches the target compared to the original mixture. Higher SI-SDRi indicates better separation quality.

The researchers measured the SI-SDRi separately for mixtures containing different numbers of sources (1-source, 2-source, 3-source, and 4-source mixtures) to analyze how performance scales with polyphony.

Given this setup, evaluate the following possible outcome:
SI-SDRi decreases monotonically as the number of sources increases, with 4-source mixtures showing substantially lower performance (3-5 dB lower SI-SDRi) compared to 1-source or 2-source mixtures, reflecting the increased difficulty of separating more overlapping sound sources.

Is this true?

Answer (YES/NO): NO